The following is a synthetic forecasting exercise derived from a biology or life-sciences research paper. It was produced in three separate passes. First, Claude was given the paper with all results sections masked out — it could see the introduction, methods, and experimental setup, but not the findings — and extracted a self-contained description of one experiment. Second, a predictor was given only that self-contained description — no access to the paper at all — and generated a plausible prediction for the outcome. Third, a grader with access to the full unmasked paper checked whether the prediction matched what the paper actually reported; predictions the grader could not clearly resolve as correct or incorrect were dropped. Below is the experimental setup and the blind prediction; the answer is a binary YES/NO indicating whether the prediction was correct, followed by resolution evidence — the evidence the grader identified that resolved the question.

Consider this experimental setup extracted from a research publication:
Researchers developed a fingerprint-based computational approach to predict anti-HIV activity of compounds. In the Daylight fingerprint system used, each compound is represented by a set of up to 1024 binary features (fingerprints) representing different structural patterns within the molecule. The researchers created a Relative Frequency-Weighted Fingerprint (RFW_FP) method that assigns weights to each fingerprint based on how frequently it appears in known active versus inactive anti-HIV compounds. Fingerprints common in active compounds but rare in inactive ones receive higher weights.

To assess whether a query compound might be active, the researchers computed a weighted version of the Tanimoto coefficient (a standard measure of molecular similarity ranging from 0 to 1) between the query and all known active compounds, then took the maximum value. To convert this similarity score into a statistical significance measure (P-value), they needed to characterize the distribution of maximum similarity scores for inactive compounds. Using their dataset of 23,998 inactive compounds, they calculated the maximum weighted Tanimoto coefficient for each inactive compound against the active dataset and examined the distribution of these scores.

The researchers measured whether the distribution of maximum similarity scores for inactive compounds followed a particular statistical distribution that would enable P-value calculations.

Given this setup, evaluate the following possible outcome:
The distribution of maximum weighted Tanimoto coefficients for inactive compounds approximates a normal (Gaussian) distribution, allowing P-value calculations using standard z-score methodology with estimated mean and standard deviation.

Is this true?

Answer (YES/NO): YES